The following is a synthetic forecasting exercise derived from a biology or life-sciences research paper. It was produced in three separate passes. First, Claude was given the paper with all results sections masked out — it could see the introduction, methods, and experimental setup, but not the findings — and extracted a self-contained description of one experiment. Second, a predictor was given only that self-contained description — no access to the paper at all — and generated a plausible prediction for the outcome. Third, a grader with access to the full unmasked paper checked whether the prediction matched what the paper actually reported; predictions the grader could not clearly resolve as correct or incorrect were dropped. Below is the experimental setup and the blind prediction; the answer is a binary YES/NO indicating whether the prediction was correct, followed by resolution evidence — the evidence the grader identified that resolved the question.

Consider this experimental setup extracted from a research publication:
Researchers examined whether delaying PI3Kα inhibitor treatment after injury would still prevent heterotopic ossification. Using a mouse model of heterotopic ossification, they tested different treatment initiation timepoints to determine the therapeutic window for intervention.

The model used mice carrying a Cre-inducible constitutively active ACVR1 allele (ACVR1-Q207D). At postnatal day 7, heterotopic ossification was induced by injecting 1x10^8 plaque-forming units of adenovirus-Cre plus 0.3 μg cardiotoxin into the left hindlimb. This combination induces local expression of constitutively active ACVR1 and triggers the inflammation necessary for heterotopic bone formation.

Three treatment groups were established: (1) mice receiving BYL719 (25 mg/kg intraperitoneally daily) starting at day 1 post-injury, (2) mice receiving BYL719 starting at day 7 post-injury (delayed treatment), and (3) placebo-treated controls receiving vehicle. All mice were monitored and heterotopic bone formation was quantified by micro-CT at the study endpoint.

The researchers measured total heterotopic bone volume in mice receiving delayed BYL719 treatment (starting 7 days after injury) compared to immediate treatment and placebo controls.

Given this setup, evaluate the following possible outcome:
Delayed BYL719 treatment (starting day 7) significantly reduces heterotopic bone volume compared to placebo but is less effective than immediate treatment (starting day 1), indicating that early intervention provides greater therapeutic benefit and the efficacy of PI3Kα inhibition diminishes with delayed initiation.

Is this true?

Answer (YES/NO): YES